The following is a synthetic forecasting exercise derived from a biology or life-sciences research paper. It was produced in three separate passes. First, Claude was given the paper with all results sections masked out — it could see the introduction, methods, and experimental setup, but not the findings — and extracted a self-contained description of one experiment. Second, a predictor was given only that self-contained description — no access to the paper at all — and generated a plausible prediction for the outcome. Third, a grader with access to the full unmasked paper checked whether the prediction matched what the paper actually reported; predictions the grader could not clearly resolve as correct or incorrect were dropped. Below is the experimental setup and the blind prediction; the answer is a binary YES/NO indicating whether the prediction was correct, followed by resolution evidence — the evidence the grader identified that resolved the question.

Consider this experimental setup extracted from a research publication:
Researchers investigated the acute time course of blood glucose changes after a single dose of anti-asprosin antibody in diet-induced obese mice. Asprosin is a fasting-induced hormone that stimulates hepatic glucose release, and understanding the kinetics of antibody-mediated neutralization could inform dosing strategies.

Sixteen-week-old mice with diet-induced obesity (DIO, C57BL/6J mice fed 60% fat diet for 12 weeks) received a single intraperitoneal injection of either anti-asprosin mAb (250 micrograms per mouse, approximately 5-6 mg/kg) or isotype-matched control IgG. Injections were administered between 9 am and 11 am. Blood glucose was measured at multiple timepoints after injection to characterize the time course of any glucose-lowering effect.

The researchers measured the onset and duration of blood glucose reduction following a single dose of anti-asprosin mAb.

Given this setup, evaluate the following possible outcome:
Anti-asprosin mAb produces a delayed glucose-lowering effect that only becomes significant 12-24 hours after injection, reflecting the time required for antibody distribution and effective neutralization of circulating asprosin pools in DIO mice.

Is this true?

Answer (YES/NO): NO